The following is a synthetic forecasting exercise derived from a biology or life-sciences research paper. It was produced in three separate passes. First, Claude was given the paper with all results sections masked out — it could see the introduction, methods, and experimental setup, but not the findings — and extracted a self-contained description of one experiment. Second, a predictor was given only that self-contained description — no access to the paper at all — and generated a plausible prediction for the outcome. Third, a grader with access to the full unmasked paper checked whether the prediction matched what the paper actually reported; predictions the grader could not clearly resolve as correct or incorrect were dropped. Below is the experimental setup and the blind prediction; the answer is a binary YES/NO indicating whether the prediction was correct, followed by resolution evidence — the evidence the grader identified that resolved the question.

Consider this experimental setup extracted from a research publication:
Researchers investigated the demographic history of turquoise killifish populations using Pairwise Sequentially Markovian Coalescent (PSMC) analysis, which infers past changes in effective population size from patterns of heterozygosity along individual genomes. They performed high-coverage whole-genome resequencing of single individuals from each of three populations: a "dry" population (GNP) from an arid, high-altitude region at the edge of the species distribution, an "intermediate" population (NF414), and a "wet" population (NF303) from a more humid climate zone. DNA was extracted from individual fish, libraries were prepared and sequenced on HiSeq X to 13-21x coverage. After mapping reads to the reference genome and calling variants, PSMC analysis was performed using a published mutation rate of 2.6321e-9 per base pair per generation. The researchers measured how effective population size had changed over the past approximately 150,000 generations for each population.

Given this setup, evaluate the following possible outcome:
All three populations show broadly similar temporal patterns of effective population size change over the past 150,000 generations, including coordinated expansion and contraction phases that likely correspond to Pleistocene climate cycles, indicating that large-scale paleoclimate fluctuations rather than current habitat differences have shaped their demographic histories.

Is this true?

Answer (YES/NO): NO